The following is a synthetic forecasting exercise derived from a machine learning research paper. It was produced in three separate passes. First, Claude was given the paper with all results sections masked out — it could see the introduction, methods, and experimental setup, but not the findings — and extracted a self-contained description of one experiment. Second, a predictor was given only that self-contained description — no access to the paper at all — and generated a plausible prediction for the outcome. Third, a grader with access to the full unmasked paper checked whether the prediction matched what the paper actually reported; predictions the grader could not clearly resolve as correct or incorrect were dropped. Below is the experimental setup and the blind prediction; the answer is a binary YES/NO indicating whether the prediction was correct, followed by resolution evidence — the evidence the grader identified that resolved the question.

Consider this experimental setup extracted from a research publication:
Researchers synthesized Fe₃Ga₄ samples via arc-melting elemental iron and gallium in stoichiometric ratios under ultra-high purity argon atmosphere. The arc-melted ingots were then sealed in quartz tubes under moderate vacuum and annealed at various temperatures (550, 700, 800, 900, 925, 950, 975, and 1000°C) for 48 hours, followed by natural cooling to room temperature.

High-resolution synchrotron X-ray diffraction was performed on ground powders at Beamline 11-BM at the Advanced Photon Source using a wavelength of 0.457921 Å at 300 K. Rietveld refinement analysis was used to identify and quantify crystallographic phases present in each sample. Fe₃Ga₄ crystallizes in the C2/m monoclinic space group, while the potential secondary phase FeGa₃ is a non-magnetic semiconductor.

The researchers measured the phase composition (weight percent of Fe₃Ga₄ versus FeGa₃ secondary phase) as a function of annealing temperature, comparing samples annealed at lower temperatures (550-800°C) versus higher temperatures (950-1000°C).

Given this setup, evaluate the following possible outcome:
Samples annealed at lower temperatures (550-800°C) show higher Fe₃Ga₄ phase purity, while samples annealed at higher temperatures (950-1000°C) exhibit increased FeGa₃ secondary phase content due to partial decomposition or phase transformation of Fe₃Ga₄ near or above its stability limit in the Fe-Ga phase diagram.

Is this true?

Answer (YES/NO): NO